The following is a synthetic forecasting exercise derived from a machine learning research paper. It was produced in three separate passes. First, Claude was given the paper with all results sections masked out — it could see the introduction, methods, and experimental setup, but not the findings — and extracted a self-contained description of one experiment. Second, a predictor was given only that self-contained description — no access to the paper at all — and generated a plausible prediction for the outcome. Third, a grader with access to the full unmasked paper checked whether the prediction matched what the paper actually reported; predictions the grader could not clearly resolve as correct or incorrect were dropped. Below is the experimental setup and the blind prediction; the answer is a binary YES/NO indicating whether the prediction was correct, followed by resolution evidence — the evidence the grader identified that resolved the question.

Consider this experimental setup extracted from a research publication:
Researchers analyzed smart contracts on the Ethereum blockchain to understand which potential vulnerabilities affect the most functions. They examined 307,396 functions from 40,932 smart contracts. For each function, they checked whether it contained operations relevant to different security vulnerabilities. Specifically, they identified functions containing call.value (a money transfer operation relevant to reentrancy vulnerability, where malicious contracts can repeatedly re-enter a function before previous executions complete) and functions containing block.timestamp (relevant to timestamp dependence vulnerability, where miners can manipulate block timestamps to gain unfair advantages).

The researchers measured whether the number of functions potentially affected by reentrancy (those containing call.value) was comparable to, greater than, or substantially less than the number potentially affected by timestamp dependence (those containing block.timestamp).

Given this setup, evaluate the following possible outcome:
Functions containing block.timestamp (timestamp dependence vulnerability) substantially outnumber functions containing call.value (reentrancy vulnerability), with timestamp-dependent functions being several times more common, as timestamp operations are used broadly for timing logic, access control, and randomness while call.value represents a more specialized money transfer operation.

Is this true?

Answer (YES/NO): NO